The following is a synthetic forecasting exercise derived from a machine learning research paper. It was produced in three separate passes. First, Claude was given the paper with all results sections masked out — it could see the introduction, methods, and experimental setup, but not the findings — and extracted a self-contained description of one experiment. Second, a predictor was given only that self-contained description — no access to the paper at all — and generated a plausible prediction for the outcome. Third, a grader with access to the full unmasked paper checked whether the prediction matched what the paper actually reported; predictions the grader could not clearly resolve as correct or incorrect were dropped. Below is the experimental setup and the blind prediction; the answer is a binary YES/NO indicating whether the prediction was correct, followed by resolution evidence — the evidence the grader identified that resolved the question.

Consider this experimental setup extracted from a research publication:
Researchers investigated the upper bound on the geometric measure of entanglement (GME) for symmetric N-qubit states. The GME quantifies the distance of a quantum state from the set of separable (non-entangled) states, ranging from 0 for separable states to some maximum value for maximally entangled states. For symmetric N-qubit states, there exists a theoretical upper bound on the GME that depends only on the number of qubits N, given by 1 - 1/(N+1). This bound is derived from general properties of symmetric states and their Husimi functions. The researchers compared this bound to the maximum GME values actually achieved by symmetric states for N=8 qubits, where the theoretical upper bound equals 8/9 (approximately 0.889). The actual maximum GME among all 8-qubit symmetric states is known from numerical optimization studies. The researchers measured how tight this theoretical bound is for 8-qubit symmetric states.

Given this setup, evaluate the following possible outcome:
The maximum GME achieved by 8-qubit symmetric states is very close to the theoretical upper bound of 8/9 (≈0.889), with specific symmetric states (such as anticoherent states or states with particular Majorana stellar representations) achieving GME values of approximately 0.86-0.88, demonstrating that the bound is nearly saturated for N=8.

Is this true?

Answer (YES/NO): NO